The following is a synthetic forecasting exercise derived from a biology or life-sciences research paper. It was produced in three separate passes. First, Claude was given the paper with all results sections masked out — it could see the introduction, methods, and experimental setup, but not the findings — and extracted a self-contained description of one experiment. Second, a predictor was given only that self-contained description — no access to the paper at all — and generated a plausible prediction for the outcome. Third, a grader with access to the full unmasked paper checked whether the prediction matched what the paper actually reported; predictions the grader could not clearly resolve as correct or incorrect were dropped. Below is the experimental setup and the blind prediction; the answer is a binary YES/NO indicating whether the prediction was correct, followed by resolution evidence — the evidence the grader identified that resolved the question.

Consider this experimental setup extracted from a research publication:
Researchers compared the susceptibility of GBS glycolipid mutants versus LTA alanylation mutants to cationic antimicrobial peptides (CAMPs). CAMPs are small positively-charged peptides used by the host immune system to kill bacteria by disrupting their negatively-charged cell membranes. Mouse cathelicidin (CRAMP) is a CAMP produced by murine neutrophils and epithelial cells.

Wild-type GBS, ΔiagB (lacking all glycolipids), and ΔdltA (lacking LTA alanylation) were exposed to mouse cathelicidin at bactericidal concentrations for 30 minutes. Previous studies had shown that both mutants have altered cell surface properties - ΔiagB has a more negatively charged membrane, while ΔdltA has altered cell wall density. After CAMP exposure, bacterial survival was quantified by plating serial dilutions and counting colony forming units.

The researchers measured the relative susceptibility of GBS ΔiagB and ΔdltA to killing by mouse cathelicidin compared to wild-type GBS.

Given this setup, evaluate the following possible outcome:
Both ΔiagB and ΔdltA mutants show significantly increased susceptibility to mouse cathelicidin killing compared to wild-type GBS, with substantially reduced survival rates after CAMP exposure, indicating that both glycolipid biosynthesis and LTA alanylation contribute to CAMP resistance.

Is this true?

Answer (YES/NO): NO